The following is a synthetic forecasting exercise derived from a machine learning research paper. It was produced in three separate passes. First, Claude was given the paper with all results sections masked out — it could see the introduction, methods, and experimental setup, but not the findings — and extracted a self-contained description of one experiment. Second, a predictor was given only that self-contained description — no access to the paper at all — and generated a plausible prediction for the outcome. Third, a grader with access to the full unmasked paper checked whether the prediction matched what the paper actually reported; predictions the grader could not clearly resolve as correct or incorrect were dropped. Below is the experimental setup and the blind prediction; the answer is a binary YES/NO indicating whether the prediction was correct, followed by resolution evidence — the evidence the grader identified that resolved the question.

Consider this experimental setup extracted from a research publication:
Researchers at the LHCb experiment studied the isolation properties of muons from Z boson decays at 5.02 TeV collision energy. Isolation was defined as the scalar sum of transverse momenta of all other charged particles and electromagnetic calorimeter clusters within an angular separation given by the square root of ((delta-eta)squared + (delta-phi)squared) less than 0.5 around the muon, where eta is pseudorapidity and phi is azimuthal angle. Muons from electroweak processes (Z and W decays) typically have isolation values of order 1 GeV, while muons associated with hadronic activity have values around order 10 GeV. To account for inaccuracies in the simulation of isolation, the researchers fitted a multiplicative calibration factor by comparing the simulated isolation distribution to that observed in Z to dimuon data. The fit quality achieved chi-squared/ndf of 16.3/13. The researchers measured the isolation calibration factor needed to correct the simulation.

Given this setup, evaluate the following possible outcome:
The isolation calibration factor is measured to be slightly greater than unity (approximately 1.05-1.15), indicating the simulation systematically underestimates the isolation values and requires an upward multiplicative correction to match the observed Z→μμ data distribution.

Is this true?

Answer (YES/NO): NO